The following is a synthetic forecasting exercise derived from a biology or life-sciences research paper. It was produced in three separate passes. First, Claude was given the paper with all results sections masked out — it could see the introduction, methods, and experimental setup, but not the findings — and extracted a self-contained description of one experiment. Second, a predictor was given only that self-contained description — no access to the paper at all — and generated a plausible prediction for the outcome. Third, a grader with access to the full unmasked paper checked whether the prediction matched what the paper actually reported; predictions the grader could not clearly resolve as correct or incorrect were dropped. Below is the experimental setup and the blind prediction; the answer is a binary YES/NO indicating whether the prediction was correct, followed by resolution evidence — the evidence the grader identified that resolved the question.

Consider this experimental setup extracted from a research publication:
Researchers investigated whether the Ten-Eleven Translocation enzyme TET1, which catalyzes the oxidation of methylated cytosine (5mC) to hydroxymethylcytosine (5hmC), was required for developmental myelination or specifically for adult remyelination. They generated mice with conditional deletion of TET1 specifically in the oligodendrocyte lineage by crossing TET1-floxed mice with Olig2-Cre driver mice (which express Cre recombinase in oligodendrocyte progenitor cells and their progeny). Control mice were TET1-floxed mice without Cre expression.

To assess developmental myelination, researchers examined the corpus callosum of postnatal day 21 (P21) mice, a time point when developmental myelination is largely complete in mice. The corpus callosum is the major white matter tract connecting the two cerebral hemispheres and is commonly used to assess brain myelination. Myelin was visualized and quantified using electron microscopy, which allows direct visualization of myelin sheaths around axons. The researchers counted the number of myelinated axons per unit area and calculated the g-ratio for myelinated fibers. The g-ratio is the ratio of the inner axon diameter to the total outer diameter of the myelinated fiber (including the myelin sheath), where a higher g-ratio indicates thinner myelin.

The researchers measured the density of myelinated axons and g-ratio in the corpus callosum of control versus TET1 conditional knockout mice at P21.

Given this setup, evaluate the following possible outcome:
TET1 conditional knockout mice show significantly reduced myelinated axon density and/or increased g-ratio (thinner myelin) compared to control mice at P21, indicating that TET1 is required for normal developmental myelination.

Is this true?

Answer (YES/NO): NO